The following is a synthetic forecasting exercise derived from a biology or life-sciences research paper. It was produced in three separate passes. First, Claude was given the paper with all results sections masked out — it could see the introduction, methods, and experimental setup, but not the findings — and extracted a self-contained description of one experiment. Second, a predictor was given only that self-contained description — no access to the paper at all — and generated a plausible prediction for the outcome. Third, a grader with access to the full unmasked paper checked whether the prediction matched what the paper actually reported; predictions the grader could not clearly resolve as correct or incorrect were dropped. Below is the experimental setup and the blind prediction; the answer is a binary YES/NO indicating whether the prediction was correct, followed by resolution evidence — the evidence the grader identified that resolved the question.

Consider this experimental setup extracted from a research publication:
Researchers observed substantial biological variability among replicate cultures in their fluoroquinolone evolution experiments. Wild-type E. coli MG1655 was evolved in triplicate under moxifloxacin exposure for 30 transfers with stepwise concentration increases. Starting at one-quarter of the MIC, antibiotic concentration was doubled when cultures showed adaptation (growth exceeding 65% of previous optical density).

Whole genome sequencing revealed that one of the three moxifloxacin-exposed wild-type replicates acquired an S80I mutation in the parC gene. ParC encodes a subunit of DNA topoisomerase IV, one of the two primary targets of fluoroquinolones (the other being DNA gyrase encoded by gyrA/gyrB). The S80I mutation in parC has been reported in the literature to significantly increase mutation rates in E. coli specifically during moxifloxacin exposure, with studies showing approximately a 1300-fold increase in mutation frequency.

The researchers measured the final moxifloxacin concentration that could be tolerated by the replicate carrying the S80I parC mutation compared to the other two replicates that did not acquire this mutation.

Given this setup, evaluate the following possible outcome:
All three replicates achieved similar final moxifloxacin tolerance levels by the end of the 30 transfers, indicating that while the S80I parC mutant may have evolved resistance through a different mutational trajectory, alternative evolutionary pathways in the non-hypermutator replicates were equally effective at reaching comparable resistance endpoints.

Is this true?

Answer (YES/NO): NO